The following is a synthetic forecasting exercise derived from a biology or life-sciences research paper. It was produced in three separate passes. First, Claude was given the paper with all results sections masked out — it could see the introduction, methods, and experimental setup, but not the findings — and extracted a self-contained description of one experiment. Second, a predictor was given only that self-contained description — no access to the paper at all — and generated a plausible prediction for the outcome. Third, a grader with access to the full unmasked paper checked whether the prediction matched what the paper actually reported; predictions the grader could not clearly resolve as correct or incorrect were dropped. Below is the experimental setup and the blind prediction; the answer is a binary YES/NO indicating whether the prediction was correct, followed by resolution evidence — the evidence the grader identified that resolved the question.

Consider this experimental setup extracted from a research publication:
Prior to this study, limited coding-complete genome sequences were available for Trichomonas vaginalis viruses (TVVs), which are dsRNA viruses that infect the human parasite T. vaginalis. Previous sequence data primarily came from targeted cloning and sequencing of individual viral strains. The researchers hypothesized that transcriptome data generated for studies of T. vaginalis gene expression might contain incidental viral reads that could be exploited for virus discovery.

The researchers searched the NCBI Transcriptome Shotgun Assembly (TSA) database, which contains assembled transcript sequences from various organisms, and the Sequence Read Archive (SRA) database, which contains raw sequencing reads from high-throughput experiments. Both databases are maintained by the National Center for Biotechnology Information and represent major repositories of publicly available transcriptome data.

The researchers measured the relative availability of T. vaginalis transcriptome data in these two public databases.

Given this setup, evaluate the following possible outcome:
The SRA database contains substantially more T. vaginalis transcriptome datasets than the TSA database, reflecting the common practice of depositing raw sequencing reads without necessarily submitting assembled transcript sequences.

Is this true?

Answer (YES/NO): YES